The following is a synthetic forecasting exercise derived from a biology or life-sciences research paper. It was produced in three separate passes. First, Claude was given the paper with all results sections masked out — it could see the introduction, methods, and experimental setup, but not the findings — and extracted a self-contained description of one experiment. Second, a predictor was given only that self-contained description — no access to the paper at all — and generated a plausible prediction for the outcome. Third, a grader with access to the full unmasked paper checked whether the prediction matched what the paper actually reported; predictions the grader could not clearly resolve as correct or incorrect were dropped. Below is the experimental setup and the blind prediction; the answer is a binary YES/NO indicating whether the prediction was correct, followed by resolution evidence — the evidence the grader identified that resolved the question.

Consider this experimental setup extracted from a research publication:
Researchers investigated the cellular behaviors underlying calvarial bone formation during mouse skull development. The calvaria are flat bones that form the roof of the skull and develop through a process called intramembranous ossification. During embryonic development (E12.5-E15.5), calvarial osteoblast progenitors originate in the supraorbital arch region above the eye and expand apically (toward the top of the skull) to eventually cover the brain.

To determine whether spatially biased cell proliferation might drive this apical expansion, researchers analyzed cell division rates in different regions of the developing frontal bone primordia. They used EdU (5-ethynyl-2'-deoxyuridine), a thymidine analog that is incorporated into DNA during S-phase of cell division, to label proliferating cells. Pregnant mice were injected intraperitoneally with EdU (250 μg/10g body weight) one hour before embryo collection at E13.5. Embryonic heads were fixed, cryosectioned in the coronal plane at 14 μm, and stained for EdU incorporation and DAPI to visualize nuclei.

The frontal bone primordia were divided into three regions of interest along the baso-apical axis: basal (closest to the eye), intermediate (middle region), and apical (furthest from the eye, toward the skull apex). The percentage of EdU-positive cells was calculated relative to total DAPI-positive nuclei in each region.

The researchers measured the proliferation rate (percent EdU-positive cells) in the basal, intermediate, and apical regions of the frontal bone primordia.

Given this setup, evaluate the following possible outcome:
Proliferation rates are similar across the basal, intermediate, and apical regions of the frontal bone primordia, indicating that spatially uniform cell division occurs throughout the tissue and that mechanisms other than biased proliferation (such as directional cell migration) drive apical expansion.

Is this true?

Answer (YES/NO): YES